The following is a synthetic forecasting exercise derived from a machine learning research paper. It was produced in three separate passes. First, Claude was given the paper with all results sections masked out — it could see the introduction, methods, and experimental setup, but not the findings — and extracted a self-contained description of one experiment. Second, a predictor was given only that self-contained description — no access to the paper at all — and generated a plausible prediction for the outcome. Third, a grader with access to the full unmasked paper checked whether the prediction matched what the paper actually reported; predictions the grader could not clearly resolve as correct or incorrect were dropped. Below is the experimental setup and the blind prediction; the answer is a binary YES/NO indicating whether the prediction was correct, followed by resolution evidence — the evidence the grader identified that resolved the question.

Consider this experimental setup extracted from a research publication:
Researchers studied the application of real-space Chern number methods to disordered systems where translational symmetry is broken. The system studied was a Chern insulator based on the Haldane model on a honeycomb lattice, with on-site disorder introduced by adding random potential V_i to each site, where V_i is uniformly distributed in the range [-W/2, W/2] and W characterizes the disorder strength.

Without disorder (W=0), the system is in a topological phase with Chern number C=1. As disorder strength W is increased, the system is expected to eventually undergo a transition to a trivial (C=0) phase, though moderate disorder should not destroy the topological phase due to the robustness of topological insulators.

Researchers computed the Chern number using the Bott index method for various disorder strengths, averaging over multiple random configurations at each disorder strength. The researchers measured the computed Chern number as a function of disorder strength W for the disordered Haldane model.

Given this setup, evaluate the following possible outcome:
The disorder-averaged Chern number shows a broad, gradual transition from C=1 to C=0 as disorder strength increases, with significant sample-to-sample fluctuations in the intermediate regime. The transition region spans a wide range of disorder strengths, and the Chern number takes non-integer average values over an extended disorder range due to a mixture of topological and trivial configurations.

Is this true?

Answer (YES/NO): NO